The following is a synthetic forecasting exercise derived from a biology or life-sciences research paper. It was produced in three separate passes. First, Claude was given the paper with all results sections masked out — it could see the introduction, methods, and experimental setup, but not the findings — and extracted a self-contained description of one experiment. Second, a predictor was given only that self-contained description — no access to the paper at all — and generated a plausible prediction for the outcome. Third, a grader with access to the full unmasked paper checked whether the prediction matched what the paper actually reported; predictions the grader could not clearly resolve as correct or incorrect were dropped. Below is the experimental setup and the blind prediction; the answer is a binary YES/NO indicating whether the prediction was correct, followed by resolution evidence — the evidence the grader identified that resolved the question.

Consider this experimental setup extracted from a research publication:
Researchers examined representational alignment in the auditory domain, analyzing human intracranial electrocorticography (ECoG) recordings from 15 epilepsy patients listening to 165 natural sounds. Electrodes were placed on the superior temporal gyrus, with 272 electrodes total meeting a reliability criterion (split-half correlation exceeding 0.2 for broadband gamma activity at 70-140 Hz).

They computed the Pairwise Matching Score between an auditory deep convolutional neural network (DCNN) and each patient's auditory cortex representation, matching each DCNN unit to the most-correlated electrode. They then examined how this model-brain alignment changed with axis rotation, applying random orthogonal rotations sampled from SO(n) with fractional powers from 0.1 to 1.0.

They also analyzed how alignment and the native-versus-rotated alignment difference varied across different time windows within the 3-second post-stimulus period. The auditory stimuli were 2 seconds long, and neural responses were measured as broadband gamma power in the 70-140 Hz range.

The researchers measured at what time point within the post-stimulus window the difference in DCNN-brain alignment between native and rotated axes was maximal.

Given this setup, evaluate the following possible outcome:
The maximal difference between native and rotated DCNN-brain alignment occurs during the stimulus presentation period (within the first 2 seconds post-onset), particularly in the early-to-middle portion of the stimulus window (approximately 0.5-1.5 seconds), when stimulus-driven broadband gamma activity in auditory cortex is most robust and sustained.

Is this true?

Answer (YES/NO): NO